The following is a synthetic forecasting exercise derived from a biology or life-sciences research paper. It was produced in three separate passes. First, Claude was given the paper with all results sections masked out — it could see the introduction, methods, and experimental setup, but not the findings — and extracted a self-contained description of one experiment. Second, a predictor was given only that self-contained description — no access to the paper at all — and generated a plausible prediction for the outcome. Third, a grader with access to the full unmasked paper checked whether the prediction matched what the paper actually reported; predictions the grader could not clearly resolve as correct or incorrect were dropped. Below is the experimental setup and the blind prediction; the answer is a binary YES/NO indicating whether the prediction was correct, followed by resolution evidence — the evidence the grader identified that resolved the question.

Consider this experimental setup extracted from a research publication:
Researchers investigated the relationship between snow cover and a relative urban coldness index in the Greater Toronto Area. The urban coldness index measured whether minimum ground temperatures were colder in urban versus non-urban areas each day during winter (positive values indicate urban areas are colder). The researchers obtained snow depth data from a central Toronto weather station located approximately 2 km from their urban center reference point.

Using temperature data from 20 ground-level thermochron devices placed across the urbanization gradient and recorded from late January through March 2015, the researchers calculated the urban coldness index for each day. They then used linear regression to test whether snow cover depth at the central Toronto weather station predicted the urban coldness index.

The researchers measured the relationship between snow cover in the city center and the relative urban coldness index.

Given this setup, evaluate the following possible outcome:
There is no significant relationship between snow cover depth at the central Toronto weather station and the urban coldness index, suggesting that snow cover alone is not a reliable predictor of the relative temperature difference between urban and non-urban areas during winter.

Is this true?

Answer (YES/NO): NO